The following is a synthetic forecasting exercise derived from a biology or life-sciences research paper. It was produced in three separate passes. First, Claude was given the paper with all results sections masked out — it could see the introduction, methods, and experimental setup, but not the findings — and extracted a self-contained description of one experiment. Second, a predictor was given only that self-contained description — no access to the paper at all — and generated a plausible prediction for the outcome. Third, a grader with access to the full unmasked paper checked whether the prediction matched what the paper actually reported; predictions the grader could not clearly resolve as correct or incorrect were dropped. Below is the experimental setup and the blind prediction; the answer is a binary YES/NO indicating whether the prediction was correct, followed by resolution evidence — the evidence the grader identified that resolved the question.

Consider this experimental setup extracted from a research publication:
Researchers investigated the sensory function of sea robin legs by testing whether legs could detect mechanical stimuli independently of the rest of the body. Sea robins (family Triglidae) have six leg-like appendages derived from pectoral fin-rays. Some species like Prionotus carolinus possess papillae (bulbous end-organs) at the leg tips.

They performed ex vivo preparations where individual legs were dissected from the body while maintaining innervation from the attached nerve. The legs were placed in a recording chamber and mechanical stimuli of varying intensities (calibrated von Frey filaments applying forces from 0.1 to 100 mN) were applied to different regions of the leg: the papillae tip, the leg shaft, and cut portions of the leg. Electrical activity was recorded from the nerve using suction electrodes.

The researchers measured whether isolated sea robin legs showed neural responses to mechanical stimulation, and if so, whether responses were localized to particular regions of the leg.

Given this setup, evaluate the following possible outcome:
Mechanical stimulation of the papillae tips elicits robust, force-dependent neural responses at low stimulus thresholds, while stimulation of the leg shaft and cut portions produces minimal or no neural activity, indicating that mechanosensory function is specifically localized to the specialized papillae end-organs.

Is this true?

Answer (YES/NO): NO